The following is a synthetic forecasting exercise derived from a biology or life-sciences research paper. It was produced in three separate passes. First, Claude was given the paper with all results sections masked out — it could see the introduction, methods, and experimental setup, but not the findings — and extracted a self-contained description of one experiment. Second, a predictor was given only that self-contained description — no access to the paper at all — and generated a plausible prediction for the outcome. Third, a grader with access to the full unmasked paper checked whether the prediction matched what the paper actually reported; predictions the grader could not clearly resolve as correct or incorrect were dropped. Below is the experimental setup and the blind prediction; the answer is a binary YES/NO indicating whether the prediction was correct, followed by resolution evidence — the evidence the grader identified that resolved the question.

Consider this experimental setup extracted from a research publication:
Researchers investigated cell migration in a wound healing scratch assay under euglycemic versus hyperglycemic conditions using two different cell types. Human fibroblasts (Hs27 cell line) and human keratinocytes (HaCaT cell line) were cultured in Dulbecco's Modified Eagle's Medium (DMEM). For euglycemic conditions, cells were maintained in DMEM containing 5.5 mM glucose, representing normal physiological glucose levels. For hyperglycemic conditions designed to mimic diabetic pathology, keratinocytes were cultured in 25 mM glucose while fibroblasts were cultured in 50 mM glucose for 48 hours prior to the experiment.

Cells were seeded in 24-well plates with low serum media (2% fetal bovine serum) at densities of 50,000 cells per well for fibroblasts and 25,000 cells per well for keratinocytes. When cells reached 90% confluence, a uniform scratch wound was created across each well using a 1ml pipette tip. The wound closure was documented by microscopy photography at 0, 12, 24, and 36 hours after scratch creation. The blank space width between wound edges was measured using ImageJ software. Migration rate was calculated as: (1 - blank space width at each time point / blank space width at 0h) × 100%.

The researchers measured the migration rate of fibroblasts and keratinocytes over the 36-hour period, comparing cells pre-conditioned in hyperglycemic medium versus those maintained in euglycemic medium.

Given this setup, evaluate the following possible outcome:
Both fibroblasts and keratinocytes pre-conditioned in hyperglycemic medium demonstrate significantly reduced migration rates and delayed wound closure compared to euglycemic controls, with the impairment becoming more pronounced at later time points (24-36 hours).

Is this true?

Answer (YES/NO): NO